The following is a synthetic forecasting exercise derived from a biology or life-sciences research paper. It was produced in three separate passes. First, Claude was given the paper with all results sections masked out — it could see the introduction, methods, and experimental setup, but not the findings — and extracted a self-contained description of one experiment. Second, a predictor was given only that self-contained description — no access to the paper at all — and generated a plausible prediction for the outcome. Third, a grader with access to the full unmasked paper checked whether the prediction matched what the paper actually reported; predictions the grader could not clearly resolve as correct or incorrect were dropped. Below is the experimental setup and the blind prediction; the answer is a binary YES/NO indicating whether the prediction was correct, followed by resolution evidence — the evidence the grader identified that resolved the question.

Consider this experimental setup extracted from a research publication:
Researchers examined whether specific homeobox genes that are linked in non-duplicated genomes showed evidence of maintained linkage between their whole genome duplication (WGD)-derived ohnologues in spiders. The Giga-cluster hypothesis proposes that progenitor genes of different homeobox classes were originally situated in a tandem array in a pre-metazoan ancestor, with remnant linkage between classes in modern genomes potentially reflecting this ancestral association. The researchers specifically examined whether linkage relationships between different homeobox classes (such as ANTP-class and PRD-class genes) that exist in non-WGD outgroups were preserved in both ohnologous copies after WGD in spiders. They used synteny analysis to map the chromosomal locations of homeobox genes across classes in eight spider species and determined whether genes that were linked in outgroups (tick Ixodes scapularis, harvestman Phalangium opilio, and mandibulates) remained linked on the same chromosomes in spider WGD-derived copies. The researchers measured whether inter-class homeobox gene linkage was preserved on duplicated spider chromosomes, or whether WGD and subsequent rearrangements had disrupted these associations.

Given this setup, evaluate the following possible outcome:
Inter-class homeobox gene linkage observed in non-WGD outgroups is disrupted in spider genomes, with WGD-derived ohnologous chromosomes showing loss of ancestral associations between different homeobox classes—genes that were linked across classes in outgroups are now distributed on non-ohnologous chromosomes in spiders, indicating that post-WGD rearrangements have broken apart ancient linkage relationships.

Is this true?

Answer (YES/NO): NO